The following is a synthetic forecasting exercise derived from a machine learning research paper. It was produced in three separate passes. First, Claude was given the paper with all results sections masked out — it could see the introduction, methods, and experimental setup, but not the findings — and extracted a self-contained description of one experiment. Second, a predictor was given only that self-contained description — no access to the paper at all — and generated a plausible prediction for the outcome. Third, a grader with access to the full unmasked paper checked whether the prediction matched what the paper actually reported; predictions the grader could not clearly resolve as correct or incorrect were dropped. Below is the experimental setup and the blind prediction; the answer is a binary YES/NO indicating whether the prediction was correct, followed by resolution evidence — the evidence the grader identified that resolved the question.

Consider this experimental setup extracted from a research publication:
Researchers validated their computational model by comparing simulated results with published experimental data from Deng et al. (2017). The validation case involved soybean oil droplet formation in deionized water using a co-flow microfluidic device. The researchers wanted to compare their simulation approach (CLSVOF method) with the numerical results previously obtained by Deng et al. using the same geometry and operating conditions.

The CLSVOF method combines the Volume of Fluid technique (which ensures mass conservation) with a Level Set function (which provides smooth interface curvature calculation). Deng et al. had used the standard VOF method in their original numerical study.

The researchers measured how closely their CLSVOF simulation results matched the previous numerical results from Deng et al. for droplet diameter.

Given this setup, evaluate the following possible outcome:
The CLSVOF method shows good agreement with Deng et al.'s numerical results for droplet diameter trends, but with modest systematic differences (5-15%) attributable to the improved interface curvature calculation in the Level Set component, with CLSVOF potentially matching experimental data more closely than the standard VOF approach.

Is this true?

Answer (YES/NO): NO